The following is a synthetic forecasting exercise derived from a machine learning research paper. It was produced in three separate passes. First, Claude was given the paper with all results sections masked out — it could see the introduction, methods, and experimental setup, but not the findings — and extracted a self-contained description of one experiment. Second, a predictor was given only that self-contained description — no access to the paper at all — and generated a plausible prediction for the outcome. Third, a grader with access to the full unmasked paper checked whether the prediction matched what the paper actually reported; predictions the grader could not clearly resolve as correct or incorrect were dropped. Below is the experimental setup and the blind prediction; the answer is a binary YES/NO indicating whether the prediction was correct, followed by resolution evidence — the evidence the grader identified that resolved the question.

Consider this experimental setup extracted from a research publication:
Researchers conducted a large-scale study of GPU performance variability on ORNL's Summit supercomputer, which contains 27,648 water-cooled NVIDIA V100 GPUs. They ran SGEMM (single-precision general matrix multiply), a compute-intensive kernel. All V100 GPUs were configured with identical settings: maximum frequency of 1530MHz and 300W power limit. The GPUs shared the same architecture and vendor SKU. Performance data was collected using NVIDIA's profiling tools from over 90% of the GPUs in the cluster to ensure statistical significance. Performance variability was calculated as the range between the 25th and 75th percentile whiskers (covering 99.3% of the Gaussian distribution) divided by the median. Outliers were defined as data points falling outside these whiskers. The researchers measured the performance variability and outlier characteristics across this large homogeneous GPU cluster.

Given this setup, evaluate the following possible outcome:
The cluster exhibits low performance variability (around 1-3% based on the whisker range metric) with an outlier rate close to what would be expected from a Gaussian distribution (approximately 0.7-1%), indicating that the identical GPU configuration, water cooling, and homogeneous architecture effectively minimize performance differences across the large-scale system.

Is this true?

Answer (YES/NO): NO